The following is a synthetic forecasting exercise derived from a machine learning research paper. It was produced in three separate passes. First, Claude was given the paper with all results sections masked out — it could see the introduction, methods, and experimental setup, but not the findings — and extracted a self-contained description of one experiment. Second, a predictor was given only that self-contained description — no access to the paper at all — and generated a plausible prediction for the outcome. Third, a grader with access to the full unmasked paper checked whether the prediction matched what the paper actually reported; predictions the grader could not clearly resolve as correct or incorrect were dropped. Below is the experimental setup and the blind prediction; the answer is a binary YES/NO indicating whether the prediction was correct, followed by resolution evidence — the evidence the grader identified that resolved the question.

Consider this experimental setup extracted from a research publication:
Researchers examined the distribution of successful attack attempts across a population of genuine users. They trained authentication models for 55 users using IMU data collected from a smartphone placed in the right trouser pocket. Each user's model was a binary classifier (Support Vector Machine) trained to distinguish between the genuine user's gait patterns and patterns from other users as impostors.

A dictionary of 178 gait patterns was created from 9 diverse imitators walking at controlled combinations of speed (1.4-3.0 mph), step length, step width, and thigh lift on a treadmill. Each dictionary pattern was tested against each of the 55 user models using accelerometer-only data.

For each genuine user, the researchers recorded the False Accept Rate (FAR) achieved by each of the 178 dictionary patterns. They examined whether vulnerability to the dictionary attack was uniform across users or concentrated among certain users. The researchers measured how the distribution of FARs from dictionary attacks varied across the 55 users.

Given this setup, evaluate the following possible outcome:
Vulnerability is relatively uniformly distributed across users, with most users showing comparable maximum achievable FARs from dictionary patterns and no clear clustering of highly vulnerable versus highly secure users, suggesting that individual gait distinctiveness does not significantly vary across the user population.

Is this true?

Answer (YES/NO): NO